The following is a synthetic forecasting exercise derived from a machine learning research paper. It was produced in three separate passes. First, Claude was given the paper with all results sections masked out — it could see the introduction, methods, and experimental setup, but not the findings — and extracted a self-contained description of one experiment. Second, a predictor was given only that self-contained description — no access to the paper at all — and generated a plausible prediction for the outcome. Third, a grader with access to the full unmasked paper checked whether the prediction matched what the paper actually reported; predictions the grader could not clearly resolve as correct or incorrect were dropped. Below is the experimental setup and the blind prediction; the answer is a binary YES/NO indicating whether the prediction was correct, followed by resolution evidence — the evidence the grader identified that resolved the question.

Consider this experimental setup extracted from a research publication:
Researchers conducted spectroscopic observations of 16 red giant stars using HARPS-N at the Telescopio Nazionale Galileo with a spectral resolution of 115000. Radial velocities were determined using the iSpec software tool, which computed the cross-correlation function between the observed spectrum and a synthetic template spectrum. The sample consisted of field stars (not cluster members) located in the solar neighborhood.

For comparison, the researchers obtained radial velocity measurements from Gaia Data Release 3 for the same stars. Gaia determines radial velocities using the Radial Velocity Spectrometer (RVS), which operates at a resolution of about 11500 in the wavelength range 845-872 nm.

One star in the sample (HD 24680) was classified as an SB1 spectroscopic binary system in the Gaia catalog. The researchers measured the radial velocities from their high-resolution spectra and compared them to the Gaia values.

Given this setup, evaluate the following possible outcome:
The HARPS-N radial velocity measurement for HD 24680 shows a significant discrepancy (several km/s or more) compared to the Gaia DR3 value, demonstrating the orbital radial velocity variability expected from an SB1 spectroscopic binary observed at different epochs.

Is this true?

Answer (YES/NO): YES